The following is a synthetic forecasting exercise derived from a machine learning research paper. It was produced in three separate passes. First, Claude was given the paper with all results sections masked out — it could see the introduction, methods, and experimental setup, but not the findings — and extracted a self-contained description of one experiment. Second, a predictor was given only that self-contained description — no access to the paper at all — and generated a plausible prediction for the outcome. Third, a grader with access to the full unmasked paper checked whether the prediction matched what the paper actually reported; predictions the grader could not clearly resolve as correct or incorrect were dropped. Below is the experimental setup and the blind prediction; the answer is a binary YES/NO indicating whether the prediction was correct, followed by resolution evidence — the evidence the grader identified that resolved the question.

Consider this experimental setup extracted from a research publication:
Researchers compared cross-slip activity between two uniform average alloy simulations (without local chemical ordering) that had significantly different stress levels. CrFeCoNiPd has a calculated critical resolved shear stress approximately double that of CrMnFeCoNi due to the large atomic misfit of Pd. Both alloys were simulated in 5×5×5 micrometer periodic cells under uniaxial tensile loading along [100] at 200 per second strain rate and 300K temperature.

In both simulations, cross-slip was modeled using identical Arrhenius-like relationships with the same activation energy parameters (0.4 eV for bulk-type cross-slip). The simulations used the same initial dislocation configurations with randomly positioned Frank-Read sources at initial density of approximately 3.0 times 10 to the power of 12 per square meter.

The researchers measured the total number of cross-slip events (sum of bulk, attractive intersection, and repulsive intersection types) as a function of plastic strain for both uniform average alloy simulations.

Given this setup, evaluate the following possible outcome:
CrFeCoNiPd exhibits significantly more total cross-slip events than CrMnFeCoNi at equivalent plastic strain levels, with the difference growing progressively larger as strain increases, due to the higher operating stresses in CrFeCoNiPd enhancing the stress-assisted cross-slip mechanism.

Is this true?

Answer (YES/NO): NO